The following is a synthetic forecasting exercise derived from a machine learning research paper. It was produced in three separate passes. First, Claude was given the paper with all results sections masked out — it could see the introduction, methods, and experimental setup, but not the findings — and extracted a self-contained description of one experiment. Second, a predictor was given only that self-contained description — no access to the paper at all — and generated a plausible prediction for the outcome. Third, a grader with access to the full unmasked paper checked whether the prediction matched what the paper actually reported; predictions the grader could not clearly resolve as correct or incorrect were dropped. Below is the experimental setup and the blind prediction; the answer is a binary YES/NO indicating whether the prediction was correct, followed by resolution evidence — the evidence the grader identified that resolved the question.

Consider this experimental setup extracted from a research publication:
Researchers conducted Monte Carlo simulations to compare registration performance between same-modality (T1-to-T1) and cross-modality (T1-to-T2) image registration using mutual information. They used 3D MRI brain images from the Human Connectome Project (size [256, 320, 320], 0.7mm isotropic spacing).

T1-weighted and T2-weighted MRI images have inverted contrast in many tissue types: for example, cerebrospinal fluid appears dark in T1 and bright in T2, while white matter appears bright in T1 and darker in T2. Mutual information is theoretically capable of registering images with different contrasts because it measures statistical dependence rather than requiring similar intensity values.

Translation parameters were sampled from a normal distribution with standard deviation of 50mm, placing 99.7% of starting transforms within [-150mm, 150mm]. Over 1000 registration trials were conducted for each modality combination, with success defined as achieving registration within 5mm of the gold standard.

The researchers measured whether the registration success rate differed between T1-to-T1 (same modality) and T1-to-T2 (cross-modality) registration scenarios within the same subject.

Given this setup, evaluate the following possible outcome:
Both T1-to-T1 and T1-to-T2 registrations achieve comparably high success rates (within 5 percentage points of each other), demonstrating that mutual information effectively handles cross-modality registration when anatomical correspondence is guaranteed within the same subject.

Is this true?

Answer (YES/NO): NO